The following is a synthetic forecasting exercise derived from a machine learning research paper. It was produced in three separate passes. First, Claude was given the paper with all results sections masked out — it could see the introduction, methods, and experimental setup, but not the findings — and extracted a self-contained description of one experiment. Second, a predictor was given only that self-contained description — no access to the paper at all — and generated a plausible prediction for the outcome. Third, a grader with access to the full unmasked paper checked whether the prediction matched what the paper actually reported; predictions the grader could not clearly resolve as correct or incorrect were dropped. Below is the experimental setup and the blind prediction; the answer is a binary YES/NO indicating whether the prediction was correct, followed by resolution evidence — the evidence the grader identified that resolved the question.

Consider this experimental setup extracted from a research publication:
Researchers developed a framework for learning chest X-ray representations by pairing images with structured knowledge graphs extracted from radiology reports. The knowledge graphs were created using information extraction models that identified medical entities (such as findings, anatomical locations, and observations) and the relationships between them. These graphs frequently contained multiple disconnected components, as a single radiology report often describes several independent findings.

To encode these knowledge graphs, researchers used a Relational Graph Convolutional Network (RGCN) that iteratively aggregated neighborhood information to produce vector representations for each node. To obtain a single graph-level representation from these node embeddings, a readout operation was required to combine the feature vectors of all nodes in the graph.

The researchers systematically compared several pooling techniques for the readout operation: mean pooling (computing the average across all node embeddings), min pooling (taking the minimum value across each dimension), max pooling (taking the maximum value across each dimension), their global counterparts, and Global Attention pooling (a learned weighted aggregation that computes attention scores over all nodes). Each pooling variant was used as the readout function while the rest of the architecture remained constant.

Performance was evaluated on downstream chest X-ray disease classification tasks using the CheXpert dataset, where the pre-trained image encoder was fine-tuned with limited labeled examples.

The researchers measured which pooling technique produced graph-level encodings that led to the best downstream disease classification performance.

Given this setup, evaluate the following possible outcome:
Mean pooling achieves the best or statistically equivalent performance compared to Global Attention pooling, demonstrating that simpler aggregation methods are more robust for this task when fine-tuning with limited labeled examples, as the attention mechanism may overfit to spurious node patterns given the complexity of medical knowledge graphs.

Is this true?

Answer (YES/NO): NO